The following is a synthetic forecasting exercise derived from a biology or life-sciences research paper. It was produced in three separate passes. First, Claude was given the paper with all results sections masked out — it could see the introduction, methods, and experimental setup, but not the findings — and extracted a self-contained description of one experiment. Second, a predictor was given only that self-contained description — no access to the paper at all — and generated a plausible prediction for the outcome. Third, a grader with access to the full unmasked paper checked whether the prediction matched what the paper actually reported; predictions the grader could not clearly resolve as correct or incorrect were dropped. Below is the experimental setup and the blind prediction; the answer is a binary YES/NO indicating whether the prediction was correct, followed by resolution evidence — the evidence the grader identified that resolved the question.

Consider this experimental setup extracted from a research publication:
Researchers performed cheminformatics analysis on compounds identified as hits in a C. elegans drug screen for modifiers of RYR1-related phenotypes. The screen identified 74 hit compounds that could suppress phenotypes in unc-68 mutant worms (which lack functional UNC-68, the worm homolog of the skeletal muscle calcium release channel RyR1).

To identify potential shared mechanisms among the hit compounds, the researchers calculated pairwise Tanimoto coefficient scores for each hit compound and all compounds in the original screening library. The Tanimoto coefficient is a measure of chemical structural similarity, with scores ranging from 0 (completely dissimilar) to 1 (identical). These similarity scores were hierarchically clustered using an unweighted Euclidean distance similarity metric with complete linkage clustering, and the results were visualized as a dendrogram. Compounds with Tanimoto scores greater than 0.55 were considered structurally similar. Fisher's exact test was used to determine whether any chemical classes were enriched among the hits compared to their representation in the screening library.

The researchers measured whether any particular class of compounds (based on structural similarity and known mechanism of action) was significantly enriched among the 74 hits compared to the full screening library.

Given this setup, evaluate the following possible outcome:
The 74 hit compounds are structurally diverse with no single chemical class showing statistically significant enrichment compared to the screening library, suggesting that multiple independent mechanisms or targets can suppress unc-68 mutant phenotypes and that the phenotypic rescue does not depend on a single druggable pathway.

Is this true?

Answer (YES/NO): NO